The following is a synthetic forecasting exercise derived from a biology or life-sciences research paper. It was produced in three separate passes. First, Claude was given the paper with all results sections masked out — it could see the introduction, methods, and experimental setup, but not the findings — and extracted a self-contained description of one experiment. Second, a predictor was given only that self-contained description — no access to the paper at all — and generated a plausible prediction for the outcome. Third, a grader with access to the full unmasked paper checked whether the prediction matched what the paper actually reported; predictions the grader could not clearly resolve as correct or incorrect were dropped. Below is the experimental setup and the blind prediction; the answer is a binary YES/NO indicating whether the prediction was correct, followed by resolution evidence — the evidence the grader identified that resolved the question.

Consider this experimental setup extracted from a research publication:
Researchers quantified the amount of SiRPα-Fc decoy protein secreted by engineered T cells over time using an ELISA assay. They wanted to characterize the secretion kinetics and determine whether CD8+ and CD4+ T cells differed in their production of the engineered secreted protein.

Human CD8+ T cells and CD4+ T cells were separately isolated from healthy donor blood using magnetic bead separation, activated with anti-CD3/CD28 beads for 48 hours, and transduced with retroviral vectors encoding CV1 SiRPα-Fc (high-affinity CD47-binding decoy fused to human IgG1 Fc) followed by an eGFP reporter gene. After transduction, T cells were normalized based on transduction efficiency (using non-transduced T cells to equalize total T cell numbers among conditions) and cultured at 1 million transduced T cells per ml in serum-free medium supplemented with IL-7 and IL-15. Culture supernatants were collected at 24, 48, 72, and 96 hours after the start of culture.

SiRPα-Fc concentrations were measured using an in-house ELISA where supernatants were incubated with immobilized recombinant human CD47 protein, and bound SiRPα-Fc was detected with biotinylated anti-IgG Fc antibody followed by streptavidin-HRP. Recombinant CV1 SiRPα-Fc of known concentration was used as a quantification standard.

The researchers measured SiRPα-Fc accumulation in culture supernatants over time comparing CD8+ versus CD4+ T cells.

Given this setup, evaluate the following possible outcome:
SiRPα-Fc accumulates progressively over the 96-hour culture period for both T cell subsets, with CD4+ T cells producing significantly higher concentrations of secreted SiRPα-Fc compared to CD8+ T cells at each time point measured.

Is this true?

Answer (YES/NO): NO